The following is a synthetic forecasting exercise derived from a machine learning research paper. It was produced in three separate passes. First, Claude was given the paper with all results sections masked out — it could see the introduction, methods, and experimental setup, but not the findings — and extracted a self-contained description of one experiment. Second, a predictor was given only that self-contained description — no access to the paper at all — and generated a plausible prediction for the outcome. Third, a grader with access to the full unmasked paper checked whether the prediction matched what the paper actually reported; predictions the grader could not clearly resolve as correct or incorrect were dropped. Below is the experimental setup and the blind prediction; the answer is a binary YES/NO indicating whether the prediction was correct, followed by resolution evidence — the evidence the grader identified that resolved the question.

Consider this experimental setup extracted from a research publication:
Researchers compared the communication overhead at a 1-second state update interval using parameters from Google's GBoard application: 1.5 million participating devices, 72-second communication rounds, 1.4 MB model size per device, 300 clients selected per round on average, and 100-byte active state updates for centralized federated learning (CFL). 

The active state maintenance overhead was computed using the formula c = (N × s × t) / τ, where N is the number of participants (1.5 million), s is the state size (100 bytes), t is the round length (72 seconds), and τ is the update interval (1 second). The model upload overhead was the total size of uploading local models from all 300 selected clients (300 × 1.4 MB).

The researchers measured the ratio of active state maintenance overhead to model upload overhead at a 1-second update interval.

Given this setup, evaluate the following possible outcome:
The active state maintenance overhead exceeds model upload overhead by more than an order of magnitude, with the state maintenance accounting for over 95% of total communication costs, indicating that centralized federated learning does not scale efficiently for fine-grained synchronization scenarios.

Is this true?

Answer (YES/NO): YES